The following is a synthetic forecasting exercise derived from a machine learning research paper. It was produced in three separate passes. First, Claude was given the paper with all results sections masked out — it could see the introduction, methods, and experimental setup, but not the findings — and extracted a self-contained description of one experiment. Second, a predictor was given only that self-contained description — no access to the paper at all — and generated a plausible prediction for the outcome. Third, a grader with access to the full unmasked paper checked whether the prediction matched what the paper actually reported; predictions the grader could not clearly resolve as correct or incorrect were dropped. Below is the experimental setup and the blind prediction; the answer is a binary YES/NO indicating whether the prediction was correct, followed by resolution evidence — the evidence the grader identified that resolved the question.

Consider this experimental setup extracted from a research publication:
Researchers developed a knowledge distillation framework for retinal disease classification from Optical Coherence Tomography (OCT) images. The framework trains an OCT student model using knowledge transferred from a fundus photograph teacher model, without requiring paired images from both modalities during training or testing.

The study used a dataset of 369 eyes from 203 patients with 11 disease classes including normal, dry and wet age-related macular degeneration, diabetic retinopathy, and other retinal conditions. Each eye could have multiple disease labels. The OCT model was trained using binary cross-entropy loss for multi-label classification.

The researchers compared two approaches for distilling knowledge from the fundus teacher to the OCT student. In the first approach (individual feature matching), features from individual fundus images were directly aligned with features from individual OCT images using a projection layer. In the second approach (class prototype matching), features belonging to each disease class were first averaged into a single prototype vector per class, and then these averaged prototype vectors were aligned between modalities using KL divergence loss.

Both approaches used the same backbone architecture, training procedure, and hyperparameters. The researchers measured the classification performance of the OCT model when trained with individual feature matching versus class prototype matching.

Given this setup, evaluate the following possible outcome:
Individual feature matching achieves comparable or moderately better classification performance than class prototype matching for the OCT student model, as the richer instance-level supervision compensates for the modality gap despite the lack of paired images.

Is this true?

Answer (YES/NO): NO